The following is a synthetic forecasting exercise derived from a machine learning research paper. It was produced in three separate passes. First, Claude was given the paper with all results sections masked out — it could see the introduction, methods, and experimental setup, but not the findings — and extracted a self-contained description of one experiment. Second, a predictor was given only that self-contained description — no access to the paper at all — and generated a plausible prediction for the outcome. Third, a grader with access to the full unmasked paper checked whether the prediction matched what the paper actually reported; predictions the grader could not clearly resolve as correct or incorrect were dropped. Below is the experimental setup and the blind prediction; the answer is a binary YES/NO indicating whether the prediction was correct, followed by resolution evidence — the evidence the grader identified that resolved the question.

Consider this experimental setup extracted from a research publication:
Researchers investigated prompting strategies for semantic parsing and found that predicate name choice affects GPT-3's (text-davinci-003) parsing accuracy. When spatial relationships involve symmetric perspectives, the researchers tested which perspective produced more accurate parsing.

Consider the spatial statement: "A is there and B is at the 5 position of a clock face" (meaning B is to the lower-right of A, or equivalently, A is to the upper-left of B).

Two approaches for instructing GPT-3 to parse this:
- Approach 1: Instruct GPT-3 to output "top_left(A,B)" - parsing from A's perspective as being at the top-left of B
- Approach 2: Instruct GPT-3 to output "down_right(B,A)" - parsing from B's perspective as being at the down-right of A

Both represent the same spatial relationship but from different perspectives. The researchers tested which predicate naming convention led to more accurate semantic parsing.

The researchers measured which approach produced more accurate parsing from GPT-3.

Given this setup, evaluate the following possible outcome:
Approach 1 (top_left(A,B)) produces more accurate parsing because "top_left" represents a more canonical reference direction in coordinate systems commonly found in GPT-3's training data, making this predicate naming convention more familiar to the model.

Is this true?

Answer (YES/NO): NO